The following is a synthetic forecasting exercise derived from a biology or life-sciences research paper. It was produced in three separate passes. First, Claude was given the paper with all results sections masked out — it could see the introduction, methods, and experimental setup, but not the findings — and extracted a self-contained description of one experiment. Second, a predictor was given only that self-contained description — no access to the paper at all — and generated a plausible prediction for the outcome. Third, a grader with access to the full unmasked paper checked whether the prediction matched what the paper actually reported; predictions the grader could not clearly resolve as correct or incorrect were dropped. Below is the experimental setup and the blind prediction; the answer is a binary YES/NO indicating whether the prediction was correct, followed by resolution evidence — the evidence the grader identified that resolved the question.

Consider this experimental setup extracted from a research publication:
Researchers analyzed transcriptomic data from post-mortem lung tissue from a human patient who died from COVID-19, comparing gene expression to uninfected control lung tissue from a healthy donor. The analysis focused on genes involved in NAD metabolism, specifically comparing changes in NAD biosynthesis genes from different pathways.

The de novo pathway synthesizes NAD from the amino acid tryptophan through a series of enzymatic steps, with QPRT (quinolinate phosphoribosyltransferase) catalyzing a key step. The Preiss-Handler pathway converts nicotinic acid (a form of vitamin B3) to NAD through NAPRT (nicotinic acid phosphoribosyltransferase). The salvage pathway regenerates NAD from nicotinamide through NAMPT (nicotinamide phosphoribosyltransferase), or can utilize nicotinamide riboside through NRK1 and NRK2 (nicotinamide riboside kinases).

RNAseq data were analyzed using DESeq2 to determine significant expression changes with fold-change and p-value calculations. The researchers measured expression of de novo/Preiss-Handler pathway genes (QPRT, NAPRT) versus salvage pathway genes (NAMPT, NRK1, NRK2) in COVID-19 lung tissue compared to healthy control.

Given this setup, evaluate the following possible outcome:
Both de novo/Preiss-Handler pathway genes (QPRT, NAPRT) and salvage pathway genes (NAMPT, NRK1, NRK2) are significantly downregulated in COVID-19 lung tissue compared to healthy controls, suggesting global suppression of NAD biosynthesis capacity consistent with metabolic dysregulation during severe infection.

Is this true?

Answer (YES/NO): NO